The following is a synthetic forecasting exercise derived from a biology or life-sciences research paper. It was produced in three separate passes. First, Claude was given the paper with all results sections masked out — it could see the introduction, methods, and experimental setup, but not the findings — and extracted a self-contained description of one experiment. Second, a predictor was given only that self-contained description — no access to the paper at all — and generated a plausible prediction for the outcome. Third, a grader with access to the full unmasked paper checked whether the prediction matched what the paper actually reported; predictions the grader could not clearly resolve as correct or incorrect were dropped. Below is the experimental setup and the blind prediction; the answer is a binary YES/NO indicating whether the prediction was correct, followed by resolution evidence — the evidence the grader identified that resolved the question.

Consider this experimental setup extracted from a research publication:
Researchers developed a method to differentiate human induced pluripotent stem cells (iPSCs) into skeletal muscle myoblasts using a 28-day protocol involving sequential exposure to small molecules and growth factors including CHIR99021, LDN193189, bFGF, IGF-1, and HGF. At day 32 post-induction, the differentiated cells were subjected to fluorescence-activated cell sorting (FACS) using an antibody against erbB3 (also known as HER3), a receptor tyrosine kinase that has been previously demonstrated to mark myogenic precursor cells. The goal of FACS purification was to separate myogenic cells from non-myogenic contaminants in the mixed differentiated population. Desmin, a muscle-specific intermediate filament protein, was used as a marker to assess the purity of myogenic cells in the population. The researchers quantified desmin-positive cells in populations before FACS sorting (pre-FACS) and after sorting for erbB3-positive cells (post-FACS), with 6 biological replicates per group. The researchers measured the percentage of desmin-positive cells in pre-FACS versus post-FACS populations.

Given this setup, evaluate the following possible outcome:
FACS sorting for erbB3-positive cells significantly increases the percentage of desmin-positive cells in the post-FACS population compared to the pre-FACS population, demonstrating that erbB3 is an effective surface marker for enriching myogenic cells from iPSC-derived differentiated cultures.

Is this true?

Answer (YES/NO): YES